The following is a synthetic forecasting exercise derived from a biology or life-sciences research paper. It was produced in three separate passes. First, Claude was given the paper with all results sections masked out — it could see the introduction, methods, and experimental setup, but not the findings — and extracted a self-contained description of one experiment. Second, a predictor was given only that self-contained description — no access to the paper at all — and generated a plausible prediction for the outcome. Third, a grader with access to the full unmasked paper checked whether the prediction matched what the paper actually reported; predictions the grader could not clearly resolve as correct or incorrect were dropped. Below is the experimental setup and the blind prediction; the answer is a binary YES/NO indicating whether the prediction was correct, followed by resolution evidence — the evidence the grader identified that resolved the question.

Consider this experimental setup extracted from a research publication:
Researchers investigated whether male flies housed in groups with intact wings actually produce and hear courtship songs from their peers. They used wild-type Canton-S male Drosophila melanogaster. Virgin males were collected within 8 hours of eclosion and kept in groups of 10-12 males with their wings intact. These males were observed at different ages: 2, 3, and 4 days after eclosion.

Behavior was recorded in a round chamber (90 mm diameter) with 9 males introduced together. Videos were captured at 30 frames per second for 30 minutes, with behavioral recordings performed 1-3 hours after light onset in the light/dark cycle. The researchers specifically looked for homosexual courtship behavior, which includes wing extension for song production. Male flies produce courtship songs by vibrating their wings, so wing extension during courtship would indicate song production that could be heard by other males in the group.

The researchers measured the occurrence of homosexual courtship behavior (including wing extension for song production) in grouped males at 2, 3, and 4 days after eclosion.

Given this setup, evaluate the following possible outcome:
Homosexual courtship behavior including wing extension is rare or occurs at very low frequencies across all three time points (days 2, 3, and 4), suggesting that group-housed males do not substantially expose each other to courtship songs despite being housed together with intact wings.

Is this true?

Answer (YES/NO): NO